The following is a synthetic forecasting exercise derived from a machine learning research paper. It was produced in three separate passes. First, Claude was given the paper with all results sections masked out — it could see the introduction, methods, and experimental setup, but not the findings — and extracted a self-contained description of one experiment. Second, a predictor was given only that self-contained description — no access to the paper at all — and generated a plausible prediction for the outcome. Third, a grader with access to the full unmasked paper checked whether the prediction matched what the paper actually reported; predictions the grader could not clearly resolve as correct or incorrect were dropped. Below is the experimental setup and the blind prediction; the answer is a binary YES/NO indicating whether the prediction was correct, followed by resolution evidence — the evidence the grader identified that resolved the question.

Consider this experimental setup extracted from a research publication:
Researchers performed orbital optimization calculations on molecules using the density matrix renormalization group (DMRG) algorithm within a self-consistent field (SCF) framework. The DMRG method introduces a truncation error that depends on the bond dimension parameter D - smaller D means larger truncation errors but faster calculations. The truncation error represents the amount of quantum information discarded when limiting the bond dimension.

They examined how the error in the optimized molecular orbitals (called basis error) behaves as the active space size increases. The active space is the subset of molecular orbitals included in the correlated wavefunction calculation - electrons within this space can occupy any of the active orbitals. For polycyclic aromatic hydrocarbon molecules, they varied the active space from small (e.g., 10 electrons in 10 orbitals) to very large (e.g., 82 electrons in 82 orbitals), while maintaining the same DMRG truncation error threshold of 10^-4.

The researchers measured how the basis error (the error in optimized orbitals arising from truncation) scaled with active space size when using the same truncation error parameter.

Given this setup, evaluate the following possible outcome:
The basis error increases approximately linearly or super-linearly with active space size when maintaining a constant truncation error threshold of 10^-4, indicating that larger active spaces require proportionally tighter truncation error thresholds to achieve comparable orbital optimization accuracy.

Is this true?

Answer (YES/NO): YES